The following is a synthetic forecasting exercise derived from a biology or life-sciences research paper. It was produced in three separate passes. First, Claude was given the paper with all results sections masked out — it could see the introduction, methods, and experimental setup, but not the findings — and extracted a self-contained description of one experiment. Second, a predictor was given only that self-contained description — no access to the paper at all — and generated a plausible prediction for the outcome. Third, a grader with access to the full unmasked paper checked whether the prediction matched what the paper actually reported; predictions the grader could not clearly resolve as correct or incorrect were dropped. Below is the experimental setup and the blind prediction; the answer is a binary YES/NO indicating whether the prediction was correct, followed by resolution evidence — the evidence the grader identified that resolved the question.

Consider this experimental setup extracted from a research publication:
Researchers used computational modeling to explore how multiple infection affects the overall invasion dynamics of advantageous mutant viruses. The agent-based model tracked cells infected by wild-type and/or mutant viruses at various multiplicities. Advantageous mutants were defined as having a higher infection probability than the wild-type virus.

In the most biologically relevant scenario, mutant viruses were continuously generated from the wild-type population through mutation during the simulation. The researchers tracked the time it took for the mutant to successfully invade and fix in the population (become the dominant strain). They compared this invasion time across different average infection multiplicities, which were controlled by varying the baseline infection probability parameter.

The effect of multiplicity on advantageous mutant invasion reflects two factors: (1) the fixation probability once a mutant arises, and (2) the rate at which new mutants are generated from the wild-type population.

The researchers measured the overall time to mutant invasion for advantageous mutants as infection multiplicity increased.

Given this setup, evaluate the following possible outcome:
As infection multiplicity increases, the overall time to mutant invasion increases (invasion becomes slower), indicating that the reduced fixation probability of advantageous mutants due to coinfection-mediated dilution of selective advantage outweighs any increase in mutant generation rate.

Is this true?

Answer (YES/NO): NO